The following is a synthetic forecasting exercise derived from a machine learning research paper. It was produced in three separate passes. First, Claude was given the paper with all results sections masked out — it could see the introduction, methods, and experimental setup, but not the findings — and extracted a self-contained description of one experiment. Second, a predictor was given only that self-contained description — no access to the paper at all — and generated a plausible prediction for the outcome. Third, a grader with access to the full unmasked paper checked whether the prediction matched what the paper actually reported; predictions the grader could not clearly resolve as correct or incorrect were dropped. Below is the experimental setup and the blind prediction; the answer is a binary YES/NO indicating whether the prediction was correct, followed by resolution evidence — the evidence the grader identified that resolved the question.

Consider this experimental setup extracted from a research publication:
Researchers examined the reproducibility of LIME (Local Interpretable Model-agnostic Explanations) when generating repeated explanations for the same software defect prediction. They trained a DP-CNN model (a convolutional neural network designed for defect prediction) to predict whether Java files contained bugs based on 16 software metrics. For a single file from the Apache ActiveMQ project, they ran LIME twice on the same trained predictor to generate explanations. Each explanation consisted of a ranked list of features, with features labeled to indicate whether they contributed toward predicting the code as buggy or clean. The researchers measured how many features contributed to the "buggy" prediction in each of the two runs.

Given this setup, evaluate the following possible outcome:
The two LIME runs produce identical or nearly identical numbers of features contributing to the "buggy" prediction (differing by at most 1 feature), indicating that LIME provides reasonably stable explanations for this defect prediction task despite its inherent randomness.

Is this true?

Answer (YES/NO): NO